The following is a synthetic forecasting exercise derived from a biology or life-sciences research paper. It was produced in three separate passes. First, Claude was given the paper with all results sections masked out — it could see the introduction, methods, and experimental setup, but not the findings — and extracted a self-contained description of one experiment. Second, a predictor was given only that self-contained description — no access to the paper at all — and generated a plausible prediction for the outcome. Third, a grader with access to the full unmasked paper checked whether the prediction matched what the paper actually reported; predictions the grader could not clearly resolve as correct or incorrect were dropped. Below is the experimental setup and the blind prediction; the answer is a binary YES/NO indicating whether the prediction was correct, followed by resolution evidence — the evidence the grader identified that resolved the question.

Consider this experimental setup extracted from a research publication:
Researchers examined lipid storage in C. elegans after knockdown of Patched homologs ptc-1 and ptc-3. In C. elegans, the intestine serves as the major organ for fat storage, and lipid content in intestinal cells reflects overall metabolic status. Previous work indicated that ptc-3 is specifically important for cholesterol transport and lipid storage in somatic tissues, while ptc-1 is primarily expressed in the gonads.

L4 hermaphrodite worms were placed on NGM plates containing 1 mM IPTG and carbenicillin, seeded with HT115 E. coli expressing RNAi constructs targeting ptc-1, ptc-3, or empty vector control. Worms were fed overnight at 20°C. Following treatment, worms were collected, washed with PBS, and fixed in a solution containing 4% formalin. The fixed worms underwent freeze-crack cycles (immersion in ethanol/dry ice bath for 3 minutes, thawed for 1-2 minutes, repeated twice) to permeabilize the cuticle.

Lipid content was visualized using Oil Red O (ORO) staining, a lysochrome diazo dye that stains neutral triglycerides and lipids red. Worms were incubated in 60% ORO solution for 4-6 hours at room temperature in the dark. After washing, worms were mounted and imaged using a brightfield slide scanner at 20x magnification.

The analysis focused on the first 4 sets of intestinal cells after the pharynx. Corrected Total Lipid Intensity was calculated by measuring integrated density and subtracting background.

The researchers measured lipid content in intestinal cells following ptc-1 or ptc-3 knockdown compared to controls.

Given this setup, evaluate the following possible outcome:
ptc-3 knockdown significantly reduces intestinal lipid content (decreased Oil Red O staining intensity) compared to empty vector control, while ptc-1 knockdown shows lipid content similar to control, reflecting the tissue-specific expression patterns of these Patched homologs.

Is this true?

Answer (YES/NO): NO